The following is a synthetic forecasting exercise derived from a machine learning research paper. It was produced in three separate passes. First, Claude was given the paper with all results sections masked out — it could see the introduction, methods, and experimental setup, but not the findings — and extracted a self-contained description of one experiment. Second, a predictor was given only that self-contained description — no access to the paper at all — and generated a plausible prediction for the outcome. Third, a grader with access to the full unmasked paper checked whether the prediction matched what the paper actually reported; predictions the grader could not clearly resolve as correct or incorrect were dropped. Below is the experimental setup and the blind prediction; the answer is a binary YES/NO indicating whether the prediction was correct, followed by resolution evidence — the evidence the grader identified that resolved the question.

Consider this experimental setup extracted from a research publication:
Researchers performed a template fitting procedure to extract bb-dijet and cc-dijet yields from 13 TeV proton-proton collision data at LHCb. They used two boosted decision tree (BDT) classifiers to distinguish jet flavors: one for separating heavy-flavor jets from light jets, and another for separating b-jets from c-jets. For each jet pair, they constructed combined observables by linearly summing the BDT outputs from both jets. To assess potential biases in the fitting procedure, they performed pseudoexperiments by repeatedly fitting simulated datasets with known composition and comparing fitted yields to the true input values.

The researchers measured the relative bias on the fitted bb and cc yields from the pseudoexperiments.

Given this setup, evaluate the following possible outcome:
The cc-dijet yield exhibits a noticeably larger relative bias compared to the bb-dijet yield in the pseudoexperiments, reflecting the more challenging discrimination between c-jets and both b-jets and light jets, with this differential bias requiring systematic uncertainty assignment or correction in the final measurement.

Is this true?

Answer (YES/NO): NO